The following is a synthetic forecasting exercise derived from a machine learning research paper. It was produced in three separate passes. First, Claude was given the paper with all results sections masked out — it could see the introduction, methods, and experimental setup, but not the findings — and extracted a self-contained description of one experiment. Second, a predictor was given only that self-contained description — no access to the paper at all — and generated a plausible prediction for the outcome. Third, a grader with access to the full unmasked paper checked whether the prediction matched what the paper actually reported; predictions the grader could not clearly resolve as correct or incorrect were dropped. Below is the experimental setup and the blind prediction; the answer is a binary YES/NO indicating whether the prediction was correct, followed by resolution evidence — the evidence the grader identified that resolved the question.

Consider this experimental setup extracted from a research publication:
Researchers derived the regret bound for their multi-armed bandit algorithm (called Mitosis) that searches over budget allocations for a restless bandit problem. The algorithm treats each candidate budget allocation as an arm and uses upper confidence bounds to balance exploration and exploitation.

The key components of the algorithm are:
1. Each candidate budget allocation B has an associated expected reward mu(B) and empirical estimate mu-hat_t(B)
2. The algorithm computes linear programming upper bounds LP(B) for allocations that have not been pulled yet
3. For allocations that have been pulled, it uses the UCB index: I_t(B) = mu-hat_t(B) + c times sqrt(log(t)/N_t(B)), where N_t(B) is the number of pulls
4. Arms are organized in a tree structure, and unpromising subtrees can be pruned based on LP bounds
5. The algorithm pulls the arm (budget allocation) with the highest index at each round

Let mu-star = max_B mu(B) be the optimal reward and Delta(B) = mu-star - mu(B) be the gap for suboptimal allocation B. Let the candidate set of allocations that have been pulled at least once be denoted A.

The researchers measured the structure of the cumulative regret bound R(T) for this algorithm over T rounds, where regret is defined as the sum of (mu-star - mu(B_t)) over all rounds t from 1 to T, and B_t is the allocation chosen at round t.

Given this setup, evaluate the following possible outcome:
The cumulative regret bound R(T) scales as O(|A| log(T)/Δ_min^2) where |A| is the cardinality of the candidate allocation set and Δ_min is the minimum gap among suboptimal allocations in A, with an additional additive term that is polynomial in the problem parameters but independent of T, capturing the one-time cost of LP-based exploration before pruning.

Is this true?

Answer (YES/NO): NO